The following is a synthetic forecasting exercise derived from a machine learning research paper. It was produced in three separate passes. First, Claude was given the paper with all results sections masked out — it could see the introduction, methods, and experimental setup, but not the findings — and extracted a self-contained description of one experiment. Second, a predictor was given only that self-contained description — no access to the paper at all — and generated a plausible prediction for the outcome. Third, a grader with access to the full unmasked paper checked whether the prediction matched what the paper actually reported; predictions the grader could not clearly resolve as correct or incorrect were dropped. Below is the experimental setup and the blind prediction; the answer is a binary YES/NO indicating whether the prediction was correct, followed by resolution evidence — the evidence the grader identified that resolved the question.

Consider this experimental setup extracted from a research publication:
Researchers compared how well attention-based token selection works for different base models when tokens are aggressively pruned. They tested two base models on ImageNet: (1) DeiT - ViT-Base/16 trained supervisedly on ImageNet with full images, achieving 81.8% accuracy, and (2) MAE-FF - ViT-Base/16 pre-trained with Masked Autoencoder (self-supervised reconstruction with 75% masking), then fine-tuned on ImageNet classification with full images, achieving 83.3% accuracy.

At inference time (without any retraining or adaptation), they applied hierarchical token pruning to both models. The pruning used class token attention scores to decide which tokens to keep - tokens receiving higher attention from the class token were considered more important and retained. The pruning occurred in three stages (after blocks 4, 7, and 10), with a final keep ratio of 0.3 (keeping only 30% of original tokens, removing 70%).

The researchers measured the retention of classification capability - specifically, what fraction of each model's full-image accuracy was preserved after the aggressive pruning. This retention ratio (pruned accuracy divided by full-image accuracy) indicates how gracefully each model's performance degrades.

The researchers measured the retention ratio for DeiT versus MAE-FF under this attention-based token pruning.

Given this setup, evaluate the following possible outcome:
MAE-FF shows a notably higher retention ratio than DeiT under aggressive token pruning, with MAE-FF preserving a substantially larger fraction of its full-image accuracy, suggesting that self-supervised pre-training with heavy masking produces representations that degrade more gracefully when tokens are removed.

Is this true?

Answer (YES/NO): YES